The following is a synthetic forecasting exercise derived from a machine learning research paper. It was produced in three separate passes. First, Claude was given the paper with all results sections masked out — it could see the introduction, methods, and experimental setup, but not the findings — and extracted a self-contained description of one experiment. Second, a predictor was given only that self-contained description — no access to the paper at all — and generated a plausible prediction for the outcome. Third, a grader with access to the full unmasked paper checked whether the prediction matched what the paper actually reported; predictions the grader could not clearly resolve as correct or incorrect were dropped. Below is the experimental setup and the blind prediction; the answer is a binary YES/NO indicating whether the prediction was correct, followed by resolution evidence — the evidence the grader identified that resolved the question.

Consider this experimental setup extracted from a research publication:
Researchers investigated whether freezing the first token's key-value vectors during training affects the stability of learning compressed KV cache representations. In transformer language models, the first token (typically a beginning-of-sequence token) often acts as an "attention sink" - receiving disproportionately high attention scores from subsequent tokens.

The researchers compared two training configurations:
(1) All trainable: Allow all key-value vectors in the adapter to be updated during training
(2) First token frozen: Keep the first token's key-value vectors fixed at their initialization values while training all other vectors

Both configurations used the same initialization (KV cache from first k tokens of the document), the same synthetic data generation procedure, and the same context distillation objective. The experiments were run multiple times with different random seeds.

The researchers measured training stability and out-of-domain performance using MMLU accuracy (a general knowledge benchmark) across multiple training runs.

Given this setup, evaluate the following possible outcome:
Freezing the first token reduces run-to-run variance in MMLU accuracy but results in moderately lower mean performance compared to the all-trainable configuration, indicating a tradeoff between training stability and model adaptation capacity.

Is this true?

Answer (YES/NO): NO